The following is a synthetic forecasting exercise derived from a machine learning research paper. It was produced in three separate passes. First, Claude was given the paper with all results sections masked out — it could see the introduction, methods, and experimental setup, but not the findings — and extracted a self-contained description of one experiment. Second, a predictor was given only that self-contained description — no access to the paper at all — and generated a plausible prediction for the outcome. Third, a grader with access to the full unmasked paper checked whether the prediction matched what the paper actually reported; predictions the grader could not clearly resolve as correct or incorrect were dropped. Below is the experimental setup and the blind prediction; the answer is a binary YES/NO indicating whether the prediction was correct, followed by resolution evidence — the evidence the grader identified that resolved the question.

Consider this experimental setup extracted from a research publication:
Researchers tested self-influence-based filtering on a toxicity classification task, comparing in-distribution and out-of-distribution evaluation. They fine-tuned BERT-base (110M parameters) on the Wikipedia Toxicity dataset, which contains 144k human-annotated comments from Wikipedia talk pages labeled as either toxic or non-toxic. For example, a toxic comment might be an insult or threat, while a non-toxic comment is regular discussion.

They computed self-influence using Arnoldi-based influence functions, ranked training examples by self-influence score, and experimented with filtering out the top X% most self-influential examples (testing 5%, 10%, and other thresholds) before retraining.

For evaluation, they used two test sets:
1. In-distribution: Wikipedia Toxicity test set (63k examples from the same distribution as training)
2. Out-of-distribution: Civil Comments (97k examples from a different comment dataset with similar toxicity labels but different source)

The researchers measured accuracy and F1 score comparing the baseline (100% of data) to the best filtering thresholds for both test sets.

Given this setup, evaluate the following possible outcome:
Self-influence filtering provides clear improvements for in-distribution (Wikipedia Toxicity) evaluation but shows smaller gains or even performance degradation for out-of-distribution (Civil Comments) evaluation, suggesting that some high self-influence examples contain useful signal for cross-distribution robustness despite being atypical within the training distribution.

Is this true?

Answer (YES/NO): NO